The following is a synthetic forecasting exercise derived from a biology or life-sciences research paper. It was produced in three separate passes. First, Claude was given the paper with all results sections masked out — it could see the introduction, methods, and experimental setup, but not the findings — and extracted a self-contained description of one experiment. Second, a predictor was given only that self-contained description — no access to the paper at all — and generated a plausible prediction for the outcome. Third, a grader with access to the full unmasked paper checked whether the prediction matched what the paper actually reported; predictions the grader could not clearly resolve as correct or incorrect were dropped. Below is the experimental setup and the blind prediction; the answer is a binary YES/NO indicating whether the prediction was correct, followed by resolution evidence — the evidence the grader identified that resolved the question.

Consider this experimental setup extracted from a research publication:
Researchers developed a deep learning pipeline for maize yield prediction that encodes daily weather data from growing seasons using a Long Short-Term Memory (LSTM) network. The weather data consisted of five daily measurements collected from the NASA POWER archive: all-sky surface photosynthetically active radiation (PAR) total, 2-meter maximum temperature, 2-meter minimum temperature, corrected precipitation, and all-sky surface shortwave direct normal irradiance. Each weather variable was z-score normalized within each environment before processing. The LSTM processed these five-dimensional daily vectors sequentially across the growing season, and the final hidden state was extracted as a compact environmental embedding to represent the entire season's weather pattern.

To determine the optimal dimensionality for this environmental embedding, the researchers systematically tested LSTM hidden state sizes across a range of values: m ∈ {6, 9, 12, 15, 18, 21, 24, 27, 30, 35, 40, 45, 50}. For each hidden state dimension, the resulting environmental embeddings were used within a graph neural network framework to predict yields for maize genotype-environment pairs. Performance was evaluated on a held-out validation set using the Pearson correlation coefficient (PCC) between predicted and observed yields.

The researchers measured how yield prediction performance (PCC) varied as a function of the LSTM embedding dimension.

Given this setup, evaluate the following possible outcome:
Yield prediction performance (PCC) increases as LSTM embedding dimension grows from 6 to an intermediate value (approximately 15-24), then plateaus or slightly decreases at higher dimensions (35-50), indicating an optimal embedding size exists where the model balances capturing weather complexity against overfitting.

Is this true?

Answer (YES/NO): NO